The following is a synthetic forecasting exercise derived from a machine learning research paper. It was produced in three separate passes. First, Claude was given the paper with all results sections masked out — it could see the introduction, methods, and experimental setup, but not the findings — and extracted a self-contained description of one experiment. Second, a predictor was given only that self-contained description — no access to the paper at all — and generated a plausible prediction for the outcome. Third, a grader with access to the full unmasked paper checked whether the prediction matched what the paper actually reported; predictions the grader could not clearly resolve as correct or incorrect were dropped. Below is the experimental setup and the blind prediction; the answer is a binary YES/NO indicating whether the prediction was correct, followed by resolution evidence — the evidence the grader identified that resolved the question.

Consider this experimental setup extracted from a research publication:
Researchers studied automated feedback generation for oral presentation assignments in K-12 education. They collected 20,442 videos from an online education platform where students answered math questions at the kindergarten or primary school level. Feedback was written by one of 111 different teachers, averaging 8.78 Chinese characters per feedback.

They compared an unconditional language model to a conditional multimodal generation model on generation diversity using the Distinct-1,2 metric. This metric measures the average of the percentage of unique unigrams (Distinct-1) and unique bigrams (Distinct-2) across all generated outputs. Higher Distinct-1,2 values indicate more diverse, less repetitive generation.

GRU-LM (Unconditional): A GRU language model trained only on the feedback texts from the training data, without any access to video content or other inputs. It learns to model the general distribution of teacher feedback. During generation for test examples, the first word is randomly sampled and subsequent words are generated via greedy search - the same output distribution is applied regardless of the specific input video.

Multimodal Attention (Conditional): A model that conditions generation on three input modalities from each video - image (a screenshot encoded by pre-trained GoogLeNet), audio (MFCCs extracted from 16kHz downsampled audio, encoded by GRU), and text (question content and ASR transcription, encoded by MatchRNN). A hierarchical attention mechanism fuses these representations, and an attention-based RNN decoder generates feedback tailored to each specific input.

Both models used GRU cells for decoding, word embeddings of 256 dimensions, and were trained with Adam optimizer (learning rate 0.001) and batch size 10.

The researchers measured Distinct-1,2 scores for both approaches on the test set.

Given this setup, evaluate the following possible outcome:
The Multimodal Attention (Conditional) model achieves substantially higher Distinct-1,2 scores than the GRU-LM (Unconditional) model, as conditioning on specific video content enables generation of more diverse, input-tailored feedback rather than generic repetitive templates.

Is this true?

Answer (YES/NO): NO